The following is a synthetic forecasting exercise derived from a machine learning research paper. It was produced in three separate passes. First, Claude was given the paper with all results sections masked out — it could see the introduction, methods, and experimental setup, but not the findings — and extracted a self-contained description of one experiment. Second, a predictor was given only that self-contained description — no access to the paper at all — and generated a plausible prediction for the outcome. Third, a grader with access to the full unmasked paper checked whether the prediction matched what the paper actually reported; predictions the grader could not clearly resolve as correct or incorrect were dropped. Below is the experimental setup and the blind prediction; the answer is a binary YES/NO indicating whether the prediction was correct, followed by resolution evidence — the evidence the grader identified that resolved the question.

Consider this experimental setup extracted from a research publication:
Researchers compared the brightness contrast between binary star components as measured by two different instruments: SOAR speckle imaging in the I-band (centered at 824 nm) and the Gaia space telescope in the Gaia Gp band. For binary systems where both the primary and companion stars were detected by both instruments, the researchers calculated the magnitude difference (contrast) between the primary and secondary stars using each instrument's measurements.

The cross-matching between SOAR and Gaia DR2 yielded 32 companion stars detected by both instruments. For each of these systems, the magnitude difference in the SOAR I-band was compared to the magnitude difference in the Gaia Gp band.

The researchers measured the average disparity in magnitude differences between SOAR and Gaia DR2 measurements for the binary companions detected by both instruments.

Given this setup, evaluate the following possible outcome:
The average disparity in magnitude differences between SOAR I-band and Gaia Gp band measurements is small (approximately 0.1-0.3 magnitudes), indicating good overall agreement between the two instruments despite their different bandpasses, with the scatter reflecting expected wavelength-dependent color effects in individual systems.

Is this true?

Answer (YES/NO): NO